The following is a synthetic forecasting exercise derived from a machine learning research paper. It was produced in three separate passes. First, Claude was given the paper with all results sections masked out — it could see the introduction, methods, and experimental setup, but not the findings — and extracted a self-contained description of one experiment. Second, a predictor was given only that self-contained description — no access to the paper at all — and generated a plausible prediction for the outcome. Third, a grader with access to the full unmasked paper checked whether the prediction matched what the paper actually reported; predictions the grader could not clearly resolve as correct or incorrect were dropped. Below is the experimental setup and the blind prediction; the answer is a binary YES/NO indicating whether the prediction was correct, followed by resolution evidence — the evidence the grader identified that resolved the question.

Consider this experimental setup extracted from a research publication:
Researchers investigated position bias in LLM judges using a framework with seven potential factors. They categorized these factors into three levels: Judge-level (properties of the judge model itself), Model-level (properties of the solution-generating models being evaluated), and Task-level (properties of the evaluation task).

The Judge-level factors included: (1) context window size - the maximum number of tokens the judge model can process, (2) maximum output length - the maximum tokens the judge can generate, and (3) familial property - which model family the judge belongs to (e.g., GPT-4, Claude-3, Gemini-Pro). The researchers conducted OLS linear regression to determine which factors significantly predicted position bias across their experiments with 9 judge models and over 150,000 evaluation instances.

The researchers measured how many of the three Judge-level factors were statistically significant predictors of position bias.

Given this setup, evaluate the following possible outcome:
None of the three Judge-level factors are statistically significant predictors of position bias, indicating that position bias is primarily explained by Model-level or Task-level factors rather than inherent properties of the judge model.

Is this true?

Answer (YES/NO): NO